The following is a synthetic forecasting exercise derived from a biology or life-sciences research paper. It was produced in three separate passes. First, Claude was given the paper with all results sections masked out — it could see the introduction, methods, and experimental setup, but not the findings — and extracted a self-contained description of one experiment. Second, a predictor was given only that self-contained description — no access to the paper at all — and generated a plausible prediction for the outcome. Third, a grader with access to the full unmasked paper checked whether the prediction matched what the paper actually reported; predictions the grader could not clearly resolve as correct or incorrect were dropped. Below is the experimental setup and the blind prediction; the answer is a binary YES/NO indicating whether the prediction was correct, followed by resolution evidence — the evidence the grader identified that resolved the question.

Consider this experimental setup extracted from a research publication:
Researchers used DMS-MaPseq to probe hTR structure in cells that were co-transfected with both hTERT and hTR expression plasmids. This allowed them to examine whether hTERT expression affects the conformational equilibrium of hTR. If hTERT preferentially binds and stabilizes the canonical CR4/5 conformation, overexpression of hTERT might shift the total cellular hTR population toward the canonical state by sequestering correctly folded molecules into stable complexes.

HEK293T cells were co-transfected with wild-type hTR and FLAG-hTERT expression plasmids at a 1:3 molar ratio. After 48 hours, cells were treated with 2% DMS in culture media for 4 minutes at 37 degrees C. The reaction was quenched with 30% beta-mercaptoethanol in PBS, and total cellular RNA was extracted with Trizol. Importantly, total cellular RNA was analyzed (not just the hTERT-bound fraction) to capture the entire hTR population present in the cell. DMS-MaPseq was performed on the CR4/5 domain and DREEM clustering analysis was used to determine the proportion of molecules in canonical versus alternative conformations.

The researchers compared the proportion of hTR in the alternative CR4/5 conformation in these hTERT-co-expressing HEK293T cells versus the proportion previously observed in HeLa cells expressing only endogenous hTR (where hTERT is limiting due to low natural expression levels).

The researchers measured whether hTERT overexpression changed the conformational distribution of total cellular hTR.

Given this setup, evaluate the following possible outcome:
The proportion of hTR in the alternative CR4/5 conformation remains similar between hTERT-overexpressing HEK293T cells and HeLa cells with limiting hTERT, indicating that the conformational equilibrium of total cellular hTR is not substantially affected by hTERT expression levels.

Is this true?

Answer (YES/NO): NO